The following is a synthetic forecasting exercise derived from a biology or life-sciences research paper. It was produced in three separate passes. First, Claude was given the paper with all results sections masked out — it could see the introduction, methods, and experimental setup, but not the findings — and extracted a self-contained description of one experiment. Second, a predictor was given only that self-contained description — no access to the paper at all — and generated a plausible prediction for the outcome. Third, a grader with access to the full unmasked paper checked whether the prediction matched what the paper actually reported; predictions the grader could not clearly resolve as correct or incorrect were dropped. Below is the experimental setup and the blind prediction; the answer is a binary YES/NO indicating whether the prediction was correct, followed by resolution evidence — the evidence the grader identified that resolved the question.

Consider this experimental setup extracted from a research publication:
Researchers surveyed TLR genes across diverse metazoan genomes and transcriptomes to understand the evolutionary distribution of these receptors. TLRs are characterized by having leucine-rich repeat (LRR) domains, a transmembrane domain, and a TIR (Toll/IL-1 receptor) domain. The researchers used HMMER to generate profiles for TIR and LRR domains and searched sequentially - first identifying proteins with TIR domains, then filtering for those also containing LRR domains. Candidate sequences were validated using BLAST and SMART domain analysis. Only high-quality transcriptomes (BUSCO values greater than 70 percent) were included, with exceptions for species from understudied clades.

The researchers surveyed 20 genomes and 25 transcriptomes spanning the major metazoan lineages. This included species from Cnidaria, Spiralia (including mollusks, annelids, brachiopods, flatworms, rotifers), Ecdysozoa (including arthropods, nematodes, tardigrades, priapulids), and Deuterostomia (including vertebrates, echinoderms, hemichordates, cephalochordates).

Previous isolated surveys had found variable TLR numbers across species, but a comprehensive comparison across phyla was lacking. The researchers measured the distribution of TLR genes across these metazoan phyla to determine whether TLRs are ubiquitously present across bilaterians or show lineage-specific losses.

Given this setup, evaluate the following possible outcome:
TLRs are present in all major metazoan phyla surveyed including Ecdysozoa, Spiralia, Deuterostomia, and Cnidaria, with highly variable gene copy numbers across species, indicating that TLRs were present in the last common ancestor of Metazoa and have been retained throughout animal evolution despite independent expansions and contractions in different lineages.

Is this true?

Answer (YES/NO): NO